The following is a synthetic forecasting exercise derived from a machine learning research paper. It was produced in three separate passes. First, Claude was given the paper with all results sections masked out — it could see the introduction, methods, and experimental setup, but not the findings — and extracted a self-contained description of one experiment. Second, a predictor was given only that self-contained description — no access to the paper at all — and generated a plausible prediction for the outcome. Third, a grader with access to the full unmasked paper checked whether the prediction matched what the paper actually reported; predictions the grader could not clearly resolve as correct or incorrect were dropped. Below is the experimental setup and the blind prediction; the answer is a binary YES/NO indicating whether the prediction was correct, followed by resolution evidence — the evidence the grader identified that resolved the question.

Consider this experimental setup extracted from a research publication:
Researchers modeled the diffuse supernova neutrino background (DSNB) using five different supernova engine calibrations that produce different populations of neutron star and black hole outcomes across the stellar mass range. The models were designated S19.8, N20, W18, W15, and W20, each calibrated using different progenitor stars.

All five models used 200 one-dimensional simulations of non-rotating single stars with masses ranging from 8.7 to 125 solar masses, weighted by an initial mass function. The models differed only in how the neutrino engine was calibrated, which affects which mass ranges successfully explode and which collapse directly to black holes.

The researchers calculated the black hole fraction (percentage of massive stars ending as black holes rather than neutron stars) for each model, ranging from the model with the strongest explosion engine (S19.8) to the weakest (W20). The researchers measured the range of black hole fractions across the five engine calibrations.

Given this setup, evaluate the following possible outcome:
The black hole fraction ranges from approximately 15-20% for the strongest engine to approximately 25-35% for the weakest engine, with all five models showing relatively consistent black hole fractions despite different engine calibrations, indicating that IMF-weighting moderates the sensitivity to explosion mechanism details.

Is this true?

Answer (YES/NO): NO